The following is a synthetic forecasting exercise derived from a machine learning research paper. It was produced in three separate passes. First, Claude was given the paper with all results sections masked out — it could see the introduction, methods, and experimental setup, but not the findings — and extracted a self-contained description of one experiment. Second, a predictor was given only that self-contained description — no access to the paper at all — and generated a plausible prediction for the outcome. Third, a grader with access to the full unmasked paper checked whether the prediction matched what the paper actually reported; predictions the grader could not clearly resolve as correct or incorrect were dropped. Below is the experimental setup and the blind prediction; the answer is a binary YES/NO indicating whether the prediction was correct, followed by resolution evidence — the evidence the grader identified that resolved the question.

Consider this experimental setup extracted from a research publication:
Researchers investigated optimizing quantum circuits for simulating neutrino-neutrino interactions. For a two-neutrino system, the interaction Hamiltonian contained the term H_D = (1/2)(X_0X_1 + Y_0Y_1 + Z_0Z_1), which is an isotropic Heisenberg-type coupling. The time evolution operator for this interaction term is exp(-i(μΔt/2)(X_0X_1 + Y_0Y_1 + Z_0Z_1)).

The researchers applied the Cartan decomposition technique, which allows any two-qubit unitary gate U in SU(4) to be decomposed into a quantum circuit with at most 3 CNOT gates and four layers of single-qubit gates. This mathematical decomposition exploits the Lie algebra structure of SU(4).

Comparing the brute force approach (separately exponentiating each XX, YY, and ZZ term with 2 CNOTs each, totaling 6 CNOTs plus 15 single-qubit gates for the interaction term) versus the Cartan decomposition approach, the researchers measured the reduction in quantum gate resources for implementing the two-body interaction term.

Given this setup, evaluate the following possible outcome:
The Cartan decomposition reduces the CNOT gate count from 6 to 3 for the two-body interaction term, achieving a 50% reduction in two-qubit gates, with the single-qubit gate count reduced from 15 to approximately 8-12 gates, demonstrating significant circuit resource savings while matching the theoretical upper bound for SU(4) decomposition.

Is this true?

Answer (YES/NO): YES